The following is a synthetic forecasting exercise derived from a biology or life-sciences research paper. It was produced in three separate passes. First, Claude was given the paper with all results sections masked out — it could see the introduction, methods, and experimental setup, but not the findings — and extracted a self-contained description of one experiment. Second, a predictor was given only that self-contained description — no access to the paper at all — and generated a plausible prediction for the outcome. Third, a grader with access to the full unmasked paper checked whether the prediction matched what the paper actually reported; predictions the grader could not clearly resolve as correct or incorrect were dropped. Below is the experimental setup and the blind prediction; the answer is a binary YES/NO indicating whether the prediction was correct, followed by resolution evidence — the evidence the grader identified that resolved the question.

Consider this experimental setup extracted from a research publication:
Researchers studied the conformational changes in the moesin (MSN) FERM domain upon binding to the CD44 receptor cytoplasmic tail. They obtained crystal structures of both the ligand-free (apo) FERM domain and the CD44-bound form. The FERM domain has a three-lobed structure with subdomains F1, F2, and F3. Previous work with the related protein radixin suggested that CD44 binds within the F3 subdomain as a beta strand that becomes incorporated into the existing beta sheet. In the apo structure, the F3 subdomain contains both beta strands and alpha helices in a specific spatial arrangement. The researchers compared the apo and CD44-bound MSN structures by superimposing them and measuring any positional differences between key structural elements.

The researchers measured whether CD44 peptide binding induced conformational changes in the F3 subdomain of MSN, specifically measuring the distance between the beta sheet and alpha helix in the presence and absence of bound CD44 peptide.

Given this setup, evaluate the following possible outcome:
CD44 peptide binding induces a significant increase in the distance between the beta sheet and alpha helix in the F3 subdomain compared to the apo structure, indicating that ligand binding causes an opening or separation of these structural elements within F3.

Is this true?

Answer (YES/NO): YES